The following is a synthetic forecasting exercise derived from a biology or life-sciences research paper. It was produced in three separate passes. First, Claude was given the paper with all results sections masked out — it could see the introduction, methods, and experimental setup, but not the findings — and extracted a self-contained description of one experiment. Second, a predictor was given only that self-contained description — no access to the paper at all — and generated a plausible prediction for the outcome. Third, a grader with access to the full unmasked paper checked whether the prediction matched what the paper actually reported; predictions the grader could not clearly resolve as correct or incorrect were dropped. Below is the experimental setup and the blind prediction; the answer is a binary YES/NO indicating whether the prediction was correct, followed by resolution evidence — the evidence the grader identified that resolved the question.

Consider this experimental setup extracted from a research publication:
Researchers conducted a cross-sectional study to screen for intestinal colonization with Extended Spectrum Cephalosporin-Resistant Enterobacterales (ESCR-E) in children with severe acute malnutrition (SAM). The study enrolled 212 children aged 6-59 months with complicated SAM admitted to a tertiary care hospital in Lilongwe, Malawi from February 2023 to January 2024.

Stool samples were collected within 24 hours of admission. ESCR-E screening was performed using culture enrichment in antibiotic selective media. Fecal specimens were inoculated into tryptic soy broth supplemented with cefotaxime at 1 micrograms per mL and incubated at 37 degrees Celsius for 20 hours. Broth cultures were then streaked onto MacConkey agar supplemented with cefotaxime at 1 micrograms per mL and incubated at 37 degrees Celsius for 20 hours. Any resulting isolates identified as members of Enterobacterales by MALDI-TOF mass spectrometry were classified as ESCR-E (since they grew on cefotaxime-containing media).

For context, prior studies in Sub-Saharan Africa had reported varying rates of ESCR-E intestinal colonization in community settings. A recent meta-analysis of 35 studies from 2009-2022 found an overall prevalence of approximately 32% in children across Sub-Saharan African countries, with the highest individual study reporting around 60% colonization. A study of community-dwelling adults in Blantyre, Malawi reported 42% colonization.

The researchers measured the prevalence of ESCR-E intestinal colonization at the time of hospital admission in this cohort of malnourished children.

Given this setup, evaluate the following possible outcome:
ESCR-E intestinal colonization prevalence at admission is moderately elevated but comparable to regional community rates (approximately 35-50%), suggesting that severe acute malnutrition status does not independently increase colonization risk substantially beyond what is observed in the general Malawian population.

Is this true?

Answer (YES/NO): NO